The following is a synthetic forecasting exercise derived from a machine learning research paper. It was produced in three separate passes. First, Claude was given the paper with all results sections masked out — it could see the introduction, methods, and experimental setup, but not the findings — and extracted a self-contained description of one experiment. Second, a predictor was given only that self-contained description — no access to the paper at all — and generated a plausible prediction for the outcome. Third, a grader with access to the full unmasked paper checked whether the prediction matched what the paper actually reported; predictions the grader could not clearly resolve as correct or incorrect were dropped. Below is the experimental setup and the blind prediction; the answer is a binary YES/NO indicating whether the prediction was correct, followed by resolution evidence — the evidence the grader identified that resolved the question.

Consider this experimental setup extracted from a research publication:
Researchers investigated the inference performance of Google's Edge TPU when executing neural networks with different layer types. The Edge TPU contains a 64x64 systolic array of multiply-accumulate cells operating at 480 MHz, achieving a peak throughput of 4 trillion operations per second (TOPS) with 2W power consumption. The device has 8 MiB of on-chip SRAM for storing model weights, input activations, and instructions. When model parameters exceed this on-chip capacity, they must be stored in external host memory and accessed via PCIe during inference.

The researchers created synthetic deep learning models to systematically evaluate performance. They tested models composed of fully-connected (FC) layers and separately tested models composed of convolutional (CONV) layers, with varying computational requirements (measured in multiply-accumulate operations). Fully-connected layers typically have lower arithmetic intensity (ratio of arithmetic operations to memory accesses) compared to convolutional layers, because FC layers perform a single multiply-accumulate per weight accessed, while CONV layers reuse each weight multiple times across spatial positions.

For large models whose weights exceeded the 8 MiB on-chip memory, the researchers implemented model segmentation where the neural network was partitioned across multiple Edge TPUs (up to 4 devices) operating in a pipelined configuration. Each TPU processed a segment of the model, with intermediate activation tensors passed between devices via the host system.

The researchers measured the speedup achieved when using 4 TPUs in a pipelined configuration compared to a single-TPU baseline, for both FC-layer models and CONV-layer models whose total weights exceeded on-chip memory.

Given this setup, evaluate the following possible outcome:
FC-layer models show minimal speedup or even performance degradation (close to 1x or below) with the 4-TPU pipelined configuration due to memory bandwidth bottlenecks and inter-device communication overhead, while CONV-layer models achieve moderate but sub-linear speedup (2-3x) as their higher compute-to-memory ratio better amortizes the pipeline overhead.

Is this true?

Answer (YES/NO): NO